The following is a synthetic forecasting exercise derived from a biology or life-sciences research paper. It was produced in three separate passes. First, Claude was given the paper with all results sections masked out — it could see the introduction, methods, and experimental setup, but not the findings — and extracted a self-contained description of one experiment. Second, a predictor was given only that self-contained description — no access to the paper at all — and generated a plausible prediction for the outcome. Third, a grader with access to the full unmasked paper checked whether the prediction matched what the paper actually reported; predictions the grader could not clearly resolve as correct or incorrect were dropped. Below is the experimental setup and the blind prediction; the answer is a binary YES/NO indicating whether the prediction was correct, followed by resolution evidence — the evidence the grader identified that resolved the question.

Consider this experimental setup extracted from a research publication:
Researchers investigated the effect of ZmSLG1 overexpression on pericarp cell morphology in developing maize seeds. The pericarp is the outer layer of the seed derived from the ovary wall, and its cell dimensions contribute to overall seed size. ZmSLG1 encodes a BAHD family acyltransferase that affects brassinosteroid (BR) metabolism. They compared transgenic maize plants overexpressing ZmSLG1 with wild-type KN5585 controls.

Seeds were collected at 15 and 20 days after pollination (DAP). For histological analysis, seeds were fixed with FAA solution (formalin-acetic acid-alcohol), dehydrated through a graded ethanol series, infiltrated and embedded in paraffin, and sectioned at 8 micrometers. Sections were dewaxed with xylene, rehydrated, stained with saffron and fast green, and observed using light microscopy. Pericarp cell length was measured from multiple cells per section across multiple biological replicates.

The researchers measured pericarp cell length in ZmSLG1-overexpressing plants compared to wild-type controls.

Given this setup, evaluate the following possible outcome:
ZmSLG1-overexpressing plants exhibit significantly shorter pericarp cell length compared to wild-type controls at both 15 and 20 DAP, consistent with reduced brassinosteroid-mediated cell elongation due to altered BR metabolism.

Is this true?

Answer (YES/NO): NO